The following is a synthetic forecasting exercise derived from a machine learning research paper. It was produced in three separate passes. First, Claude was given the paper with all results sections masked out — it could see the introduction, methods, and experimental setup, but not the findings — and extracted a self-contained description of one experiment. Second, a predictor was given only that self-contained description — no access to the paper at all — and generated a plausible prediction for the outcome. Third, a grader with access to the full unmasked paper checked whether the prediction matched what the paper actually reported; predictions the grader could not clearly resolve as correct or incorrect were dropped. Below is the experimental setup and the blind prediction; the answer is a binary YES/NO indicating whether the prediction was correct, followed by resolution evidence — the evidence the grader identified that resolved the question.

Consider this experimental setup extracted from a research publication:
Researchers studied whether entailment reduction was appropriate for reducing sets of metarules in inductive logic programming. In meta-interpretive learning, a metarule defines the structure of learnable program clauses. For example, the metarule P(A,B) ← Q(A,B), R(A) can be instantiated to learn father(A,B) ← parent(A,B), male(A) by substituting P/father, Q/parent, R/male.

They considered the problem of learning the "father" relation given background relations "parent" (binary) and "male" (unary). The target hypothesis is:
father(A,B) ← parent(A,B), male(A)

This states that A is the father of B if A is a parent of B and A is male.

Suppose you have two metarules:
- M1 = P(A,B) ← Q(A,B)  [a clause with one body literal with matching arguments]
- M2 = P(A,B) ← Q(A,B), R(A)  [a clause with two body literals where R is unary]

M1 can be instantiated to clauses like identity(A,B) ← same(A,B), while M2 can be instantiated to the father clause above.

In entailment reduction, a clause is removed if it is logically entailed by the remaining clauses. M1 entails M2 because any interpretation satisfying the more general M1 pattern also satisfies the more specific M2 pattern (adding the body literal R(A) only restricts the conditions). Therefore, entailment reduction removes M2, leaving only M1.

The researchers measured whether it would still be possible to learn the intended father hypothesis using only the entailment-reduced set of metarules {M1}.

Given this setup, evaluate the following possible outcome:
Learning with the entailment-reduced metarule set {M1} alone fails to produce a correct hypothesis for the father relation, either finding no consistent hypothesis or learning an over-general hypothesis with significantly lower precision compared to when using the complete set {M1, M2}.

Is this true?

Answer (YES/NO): YES